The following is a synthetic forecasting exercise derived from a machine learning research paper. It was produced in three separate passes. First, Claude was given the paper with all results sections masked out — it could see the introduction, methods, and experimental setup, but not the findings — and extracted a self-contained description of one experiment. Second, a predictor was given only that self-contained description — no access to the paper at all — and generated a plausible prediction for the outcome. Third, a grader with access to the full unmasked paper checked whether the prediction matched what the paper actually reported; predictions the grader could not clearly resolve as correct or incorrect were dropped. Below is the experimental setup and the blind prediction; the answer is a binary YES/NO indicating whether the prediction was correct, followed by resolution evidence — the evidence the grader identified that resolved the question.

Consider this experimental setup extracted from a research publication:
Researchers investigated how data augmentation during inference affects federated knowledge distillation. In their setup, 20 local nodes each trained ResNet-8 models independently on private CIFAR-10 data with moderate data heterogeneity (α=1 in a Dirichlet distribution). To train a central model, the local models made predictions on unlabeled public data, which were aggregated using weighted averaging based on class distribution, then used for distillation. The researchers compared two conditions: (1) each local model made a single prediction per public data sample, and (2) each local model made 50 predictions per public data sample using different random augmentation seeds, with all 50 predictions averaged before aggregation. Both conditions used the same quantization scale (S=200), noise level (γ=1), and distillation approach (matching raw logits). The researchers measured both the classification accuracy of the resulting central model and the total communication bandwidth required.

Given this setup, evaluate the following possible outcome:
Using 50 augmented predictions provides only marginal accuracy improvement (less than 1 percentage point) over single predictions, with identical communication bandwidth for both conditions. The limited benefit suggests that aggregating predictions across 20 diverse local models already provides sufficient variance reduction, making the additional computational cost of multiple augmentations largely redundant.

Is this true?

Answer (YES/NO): NO